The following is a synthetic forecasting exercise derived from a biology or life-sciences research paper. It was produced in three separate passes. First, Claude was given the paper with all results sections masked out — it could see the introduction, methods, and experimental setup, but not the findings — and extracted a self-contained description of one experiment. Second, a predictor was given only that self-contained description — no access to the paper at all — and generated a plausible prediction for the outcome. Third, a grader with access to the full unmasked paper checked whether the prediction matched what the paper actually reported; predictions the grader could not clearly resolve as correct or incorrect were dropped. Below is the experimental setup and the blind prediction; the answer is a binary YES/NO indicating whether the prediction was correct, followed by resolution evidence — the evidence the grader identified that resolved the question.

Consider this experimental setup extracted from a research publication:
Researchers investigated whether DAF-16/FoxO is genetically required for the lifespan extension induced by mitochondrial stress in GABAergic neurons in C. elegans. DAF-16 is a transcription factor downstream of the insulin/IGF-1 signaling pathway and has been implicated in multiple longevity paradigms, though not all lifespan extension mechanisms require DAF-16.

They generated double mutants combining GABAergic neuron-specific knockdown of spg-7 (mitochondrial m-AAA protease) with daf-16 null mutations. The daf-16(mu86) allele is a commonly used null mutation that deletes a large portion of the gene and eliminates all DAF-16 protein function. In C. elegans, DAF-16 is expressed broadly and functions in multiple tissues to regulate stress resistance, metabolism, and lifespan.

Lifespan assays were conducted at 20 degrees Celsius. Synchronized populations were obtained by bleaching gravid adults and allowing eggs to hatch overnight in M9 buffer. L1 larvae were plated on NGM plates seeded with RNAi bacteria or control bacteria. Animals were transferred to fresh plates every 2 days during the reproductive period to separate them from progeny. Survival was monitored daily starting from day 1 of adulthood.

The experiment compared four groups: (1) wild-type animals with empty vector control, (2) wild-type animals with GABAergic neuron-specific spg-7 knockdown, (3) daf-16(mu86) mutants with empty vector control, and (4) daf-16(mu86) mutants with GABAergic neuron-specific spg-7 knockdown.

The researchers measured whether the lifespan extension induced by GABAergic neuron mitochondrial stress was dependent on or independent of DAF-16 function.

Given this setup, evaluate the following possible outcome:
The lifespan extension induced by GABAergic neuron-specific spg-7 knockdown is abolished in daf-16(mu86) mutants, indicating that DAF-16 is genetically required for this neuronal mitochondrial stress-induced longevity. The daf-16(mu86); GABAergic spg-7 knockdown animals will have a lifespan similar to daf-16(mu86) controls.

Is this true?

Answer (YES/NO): YES